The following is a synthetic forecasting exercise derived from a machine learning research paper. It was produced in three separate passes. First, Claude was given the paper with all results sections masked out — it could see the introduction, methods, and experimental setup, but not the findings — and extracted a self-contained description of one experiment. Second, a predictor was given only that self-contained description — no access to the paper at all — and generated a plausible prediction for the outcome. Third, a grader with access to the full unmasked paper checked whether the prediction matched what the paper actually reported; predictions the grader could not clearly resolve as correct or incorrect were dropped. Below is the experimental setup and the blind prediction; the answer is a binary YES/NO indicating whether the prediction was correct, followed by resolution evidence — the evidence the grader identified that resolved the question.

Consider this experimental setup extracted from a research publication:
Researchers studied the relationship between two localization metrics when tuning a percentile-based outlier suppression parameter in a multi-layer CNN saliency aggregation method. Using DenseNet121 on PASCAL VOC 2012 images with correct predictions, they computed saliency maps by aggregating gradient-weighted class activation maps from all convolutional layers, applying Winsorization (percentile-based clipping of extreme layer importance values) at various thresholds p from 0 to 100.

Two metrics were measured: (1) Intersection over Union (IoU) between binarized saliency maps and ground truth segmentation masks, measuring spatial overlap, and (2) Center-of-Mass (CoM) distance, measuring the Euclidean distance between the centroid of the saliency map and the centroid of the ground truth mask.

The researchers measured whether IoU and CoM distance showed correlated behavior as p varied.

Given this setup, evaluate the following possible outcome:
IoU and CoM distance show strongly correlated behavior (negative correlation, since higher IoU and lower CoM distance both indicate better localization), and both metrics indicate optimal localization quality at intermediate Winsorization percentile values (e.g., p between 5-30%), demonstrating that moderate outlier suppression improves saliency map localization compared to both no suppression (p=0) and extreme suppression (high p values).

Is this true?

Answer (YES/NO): NO